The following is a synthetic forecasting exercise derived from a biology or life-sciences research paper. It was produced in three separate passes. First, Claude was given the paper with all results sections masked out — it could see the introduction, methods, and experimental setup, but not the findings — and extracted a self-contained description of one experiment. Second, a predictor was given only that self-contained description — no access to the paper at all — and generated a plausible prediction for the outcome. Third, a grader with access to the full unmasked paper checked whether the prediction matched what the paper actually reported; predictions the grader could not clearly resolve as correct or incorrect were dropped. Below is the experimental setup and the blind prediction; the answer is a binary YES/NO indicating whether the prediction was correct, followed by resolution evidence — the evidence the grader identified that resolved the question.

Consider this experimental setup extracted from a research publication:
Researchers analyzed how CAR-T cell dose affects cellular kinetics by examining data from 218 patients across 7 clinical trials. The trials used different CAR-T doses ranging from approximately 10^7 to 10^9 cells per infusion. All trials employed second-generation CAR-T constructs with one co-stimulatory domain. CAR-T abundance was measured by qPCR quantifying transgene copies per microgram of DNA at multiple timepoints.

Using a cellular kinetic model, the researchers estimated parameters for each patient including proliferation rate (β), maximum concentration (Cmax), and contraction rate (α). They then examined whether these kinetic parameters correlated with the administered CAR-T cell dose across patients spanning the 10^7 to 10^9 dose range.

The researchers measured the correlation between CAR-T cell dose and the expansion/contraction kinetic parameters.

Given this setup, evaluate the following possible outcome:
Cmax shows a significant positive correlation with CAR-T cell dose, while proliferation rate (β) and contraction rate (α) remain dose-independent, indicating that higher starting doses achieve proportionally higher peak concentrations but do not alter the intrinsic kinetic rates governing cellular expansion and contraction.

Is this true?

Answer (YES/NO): NO